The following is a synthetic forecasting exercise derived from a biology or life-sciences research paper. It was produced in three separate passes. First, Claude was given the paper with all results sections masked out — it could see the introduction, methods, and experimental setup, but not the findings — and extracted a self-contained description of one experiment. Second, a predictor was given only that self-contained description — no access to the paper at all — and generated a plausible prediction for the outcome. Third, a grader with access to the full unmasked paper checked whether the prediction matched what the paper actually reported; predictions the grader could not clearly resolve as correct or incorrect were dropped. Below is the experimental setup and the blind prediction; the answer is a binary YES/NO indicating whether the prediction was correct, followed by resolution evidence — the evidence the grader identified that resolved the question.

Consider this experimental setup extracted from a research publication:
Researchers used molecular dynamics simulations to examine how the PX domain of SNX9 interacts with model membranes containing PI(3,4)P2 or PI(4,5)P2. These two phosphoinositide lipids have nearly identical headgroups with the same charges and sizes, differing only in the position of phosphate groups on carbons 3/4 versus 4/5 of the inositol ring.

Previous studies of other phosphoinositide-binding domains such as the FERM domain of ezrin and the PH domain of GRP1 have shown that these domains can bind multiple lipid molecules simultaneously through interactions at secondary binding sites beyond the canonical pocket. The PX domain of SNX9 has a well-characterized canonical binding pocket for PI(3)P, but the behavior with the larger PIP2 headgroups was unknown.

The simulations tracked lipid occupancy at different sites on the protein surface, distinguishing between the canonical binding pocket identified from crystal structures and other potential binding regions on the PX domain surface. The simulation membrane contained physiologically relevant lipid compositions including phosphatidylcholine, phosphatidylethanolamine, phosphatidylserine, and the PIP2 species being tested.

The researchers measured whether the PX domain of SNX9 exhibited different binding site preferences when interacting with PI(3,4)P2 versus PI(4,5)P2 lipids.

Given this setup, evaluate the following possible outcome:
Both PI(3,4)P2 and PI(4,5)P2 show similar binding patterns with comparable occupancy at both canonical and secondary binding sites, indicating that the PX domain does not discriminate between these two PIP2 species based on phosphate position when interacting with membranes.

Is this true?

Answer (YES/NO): NO